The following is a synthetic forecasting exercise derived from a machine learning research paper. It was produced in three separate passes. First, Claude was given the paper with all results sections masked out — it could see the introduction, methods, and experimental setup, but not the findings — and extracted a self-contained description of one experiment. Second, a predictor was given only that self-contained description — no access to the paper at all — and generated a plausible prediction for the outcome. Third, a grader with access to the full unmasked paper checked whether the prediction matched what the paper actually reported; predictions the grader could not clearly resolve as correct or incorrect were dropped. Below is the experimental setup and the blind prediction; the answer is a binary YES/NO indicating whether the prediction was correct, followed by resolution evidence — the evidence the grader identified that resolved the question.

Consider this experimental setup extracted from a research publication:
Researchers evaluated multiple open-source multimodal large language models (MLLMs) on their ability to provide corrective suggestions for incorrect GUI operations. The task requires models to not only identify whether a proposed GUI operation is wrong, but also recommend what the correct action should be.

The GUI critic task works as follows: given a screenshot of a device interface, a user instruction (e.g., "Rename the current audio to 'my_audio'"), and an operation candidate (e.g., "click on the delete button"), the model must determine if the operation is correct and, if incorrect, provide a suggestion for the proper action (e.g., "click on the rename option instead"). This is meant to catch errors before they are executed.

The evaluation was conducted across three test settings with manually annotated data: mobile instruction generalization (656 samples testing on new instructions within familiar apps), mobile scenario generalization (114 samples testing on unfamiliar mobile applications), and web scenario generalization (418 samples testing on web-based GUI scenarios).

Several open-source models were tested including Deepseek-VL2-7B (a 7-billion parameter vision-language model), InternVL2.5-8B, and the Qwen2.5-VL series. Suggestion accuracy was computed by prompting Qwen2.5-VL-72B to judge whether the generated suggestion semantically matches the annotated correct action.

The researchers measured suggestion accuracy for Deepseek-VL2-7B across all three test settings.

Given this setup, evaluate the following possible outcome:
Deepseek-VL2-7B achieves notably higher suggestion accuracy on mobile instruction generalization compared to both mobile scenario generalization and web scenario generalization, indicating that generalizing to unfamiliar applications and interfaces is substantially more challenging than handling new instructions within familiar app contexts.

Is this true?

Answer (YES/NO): NO